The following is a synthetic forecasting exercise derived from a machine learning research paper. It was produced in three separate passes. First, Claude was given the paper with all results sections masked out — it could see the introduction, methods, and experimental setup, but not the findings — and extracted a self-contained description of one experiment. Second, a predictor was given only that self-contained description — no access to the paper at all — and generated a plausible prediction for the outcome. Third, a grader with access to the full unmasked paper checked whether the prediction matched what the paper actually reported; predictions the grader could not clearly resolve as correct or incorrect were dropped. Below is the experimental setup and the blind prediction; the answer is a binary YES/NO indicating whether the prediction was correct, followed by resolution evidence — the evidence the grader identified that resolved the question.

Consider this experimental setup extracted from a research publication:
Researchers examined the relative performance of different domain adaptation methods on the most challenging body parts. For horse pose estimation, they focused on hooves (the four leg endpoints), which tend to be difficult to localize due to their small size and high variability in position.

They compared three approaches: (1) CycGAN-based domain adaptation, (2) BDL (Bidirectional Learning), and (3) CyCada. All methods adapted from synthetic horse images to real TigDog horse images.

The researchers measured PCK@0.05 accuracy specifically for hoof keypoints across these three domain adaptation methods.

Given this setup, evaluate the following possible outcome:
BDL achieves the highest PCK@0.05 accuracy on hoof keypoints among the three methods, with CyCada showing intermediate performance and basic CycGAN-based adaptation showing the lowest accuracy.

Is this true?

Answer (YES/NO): YES